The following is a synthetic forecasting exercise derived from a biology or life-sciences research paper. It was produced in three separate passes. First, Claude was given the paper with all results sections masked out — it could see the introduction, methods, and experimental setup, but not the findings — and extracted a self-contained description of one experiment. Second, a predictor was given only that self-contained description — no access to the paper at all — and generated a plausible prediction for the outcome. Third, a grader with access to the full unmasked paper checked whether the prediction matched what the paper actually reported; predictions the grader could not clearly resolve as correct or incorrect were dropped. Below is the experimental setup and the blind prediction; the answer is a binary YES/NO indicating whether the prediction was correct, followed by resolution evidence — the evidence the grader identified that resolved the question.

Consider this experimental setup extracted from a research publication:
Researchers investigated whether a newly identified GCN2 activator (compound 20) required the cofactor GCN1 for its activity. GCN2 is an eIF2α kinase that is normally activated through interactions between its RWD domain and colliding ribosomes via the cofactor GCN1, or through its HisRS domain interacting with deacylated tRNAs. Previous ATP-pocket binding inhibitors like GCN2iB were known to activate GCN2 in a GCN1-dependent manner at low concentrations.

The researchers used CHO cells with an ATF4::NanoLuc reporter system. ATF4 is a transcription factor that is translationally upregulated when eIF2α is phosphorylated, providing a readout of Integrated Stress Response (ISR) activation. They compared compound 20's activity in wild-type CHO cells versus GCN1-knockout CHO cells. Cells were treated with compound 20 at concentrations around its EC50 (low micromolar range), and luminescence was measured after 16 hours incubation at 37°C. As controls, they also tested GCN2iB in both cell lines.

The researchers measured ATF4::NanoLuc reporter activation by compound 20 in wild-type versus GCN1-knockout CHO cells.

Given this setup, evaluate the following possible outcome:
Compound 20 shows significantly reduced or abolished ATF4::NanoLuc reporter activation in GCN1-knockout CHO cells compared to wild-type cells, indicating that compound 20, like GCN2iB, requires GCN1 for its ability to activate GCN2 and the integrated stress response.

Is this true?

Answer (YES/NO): NO